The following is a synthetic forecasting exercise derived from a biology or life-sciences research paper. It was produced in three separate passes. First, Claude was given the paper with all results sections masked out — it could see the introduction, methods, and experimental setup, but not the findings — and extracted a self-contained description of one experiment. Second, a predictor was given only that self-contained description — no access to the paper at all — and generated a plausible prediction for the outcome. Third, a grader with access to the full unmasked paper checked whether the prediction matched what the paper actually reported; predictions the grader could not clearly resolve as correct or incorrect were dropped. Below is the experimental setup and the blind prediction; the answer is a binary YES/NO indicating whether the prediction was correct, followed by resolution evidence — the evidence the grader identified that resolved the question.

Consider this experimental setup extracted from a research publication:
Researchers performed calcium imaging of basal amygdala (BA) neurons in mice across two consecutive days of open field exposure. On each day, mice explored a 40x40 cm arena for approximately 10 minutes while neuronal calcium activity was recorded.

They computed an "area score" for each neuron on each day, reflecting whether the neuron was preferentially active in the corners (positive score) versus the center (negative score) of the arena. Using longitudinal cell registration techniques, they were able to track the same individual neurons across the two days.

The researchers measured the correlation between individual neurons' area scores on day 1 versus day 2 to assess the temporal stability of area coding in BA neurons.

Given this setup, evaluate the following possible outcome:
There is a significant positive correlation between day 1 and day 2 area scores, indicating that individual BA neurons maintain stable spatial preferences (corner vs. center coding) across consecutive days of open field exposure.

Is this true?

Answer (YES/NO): YES